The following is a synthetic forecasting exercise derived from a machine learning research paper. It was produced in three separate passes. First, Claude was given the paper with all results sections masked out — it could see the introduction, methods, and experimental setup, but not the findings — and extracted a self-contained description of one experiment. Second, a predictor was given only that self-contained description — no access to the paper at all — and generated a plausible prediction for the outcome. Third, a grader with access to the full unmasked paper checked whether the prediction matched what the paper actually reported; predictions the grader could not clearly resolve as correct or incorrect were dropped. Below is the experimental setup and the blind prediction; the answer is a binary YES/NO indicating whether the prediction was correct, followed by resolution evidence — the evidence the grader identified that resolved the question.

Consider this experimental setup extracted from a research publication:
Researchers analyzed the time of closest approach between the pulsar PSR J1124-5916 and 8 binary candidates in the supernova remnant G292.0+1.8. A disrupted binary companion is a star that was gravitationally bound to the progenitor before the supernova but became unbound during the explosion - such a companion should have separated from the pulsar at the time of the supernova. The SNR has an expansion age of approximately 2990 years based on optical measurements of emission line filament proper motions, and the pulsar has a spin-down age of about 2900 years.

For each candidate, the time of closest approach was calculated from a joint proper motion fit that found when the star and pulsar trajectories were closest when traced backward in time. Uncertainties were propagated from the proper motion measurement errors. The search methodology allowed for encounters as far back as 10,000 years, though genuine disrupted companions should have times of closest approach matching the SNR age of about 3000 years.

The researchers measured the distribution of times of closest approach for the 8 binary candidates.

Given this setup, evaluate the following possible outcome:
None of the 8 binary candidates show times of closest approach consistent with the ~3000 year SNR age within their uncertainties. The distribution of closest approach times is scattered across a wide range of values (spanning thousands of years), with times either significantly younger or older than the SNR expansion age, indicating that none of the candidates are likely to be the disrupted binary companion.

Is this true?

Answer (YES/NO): NO